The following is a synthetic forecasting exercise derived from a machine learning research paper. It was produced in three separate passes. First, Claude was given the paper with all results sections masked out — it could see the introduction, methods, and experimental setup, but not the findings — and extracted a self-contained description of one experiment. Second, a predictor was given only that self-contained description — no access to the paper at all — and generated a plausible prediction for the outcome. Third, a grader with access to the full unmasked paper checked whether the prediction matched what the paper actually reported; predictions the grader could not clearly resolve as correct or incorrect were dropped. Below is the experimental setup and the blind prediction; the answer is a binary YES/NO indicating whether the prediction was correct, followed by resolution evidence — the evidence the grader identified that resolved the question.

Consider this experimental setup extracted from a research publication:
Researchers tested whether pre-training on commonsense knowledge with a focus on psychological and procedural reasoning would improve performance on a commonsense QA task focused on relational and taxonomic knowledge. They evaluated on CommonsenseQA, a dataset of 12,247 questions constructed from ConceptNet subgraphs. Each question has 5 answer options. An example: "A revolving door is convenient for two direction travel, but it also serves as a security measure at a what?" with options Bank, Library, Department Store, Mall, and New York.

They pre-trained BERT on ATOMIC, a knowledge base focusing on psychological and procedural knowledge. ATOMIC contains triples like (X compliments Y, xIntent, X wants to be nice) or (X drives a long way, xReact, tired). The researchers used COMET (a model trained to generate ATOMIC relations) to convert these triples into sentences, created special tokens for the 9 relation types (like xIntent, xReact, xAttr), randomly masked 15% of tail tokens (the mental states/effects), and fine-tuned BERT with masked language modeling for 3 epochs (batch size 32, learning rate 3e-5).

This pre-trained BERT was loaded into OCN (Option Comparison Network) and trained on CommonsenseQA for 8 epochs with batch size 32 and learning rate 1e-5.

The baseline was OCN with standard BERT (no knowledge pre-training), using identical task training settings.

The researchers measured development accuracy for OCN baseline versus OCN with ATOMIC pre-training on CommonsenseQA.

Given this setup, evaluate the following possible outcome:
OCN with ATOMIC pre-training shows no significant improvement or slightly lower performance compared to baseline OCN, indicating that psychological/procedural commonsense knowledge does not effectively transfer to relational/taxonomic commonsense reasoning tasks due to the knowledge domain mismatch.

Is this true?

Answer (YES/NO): NO